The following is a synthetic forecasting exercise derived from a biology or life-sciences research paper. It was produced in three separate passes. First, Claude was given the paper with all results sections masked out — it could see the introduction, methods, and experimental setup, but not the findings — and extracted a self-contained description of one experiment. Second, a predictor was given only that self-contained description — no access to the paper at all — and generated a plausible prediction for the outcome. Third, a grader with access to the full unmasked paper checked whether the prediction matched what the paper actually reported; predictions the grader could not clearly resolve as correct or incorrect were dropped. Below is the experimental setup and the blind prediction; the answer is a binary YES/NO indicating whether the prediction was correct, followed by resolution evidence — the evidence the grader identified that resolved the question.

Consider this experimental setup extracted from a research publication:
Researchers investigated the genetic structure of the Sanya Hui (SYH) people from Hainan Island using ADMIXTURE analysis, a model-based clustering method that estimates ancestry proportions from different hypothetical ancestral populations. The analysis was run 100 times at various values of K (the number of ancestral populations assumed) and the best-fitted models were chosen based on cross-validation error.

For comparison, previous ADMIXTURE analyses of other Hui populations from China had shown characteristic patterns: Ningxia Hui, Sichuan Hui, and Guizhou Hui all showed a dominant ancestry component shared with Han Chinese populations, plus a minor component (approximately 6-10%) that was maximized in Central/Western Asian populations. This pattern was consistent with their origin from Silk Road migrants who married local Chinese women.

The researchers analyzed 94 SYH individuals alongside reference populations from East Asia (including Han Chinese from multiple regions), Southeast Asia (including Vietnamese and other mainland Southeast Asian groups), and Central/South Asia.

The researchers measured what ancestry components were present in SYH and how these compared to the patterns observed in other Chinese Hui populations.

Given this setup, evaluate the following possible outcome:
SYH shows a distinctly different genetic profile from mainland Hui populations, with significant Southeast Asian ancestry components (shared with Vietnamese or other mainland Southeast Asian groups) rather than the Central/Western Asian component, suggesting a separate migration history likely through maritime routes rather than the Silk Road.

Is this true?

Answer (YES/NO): NO